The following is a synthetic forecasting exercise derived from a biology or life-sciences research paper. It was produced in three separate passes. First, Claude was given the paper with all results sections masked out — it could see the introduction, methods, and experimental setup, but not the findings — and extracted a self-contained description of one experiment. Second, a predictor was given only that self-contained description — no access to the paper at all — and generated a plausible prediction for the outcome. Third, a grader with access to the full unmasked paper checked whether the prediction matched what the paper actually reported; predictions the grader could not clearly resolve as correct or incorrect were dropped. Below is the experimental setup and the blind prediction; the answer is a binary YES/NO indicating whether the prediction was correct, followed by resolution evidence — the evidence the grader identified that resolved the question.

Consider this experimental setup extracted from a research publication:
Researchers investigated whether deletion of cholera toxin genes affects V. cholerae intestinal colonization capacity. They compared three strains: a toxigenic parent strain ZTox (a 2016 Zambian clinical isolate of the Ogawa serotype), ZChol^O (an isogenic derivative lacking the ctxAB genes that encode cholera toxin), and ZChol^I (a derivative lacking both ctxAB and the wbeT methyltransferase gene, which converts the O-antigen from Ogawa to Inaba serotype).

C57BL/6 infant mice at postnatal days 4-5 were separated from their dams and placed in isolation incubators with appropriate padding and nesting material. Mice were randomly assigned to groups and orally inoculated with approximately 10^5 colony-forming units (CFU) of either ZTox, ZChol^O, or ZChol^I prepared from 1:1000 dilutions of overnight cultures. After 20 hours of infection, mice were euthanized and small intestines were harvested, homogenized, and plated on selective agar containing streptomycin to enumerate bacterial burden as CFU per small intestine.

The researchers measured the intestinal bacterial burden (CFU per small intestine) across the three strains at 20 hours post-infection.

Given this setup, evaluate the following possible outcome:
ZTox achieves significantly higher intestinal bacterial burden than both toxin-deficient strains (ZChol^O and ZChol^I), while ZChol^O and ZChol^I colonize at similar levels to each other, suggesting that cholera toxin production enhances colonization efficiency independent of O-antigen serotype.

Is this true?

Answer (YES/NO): NO